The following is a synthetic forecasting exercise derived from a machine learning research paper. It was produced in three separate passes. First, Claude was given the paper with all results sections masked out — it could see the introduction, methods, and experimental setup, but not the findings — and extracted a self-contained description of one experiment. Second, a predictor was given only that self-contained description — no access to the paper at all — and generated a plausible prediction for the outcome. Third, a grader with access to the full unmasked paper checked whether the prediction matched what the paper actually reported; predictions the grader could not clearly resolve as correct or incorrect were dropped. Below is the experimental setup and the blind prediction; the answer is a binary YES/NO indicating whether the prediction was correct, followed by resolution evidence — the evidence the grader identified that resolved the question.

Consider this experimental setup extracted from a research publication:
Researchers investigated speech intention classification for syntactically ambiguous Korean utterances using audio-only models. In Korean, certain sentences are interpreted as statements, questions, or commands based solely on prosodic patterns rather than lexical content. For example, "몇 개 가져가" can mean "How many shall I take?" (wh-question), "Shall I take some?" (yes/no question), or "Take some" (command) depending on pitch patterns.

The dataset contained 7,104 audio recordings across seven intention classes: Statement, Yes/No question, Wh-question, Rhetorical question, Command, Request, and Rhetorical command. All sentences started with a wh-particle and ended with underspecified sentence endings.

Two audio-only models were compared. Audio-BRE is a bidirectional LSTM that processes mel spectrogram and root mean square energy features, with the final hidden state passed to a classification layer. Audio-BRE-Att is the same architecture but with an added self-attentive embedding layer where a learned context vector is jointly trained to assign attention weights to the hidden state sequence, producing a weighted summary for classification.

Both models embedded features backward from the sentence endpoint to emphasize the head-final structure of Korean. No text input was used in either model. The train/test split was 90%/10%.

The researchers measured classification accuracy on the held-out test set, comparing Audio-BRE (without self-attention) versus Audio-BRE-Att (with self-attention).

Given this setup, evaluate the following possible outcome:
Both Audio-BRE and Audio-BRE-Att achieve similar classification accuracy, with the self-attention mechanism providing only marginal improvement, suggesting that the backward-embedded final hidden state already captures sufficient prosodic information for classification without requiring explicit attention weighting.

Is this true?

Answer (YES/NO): NO